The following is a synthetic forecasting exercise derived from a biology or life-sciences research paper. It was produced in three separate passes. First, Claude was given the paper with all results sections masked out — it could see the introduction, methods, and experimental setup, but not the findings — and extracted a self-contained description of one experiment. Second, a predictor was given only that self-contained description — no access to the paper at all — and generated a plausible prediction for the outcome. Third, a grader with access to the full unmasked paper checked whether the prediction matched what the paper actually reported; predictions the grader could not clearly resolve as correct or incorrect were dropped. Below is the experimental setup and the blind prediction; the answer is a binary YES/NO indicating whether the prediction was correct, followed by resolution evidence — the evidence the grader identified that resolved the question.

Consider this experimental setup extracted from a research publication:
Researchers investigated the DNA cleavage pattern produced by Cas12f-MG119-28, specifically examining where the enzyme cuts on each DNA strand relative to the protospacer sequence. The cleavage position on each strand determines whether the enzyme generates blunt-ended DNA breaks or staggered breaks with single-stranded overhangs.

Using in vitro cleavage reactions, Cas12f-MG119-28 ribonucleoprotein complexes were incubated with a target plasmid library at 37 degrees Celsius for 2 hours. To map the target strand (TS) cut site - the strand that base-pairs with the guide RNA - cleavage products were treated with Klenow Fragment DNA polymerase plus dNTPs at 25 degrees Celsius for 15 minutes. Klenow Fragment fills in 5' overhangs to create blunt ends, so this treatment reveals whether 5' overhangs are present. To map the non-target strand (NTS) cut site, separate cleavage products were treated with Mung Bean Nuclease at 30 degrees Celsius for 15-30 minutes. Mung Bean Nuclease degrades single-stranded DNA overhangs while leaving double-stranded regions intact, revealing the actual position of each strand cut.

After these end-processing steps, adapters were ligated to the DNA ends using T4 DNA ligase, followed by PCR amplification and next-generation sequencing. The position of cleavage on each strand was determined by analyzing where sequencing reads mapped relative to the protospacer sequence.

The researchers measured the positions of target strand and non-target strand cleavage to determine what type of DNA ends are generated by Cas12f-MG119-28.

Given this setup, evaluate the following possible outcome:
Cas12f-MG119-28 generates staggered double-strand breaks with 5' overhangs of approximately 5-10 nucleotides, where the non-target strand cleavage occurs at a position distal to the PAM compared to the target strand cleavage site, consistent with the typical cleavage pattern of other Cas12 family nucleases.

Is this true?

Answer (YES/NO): NO